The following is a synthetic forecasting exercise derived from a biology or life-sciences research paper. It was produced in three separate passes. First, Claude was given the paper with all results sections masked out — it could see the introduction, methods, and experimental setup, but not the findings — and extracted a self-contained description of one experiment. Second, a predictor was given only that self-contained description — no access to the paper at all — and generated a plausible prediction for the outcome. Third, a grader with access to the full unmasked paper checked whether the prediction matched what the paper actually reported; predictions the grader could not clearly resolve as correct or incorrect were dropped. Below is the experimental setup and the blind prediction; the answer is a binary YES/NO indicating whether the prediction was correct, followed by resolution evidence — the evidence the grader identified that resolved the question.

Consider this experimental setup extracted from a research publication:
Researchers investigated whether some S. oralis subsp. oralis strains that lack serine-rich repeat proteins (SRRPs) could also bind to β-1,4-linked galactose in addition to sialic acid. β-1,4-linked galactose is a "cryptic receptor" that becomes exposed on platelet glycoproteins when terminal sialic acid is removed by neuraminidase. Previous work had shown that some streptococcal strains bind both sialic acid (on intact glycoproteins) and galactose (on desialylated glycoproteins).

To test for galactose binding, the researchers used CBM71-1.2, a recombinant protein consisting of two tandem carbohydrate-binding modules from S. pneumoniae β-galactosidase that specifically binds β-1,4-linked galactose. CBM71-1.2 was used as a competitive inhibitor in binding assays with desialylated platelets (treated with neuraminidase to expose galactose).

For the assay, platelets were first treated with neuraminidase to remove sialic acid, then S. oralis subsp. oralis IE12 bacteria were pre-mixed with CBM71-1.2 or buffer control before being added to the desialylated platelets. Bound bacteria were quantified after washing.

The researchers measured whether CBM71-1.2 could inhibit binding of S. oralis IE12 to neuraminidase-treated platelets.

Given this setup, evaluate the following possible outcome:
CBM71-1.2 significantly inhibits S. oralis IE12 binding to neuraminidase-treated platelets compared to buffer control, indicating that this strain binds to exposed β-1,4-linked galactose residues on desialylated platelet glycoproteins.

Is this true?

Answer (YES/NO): NO